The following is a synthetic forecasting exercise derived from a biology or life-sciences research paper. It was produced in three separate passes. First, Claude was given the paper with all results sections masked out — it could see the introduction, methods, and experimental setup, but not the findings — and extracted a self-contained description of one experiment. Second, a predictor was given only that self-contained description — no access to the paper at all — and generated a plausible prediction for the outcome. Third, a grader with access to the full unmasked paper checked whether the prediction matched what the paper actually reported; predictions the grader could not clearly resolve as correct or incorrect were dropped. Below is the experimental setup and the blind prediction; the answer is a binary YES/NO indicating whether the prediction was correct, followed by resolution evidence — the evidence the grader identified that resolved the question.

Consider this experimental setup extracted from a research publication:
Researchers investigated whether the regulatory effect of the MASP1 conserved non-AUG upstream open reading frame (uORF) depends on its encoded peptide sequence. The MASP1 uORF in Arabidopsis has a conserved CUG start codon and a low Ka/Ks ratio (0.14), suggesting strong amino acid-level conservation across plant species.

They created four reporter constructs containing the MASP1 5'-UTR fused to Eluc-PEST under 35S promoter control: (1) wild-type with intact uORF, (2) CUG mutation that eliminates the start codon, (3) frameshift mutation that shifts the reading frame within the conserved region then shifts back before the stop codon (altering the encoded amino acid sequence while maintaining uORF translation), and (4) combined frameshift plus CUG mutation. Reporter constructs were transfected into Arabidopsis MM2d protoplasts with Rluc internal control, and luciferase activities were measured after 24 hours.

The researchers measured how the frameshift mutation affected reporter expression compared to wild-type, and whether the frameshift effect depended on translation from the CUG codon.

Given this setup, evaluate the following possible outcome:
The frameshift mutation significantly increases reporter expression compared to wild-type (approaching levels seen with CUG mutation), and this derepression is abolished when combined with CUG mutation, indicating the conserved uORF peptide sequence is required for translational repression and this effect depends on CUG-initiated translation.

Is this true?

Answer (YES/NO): YES